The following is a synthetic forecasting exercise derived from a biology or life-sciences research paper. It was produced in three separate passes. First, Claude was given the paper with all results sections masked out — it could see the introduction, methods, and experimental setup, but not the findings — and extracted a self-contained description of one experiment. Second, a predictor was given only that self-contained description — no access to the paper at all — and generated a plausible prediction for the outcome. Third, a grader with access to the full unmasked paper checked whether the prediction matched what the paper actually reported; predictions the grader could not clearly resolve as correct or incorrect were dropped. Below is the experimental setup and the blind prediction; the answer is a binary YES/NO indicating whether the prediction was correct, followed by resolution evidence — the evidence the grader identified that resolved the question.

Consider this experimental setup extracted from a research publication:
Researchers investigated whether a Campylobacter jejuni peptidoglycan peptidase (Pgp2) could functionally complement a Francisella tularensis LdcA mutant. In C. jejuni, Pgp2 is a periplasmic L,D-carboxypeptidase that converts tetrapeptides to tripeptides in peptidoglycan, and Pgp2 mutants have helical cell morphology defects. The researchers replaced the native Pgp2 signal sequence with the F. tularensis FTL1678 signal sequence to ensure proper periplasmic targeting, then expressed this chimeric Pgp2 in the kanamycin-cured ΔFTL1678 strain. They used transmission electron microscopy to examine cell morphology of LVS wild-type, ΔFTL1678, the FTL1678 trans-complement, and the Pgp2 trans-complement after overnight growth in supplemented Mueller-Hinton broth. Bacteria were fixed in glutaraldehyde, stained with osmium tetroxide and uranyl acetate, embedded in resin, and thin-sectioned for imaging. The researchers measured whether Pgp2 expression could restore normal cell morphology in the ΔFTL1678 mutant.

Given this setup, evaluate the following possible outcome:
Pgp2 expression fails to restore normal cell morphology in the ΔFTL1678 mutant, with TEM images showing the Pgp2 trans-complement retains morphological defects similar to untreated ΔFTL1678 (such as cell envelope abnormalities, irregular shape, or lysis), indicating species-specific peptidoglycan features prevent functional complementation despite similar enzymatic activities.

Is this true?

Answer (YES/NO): NO